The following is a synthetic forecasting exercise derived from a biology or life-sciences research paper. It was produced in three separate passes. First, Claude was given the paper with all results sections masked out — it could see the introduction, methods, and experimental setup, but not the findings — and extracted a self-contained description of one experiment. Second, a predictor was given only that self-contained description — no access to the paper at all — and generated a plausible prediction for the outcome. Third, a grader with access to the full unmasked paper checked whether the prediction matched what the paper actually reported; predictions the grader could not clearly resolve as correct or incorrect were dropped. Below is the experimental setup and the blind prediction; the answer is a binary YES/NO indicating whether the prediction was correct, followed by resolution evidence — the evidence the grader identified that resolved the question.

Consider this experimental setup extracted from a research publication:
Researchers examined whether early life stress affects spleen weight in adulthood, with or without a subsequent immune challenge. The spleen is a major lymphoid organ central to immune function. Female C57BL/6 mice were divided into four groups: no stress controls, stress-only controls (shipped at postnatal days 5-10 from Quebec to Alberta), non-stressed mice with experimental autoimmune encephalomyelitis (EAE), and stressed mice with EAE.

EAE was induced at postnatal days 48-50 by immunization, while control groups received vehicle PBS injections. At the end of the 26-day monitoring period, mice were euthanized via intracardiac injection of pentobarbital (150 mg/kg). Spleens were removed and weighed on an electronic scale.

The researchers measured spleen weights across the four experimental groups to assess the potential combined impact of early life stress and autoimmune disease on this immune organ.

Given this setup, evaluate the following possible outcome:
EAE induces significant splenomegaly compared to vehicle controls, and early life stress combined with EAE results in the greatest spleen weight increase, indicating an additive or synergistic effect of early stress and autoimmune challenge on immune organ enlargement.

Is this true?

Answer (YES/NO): NO